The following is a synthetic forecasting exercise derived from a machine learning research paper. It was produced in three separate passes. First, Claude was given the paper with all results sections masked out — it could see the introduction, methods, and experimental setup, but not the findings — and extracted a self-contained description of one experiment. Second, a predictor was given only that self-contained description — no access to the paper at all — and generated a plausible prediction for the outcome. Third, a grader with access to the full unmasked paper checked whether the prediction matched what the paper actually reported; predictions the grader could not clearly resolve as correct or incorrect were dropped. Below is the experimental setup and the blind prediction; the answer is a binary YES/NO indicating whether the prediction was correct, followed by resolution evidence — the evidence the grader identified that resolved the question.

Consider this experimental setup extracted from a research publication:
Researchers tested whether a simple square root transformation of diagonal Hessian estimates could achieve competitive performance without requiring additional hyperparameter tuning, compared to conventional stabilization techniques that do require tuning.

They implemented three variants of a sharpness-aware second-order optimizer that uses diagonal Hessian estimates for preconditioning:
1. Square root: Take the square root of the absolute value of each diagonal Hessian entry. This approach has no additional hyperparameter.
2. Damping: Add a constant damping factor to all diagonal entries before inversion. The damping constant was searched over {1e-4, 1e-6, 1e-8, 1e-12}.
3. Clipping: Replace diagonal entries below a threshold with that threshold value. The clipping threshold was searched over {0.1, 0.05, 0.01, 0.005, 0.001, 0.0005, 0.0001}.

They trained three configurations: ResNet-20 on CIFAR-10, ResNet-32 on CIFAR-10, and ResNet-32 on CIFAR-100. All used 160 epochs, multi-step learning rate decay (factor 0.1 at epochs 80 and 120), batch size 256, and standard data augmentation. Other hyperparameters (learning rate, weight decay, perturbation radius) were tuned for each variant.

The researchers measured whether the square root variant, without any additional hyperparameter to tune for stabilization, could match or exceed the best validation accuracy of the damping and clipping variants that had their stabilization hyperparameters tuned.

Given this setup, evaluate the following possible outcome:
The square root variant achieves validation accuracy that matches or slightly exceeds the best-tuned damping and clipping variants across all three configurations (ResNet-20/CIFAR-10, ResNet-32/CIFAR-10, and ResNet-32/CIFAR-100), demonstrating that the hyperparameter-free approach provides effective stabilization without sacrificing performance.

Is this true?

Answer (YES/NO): YES